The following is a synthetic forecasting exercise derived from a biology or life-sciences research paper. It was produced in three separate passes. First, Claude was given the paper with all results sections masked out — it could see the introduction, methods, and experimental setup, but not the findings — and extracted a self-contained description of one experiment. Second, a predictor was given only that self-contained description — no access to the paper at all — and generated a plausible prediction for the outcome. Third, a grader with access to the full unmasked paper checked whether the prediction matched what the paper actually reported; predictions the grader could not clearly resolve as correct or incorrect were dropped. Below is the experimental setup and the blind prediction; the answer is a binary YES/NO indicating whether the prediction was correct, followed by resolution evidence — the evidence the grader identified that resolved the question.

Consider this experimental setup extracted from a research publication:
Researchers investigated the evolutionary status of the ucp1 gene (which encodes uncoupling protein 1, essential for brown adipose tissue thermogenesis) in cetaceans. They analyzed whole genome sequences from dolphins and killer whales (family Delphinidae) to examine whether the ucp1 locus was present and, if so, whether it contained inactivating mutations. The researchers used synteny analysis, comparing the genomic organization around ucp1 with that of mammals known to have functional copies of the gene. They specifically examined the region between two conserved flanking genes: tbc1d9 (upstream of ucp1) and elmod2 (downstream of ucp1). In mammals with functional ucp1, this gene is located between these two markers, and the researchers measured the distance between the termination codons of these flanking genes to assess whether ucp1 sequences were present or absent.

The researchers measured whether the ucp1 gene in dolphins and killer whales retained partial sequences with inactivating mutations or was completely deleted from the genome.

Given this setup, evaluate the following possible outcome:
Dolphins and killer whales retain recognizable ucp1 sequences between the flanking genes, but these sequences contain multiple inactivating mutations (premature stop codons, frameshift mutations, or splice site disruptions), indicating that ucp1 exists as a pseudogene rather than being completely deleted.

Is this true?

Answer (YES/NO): NO